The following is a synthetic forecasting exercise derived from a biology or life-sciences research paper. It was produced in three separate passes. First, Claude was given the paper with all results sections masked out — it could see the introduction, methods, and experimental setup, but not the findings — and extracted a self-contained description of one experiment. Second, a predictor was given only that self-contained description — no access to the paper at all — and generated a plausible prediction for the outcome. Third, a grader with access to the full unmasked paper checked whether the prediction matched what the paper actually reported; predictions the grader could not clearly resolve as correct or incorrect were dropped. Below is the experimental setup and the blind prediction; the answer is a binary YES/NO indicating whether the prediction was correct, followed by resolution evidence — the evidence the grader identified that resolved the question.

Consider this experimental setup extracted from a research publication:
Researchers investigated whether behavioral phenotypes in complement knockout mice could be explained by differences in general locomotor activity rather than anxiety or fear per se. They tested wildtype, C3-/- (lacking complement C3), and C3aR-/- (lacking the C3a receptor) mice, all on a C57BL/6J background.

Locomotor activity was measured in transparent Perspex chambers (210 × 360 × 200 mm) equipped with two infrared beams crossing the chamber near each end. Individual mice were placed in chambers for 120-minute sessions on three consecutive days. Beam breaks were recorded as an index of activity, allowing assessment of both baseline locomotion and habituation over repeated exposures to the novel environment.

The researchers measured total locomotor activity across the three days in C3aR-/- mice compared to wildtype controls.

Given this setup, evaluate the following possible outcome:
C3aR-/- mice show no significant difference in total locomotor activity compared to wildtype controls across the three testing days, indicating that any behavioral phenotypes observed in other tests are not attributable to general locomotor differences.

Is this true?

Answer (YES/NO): YES